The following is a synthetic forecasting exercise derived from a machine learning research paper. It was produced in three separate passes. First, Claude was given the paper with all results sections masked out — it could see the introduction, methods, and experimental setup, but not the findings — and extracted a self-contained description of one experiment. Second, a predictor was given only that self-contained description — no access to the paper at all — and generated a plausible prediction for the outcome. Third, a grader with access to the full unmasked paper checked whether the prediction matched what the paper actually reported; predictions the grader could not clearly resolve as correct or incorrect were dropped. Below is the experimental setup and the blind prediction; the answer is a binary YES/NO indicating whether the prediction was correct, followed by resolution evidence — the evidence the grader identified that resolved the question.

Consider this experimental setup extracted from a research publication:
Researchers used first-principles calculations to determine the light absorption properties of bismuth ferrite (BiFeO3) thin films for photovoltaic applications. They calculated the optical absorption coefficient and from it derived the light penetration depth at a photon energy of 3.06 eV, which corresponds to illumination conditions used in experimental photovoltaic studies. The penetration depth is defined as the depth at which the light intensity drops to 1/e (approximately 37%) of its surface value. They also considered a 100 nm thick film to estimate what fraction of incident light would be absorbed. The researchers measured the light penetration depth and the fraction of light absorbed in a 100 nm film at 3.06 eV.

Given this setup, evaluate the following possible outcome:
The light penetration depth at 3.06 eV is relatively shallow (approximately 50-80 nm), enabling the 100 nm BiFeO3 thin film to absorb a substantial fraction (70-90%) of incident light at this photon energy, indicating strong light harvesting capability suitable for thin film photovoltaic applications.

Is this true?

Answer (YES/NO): NO